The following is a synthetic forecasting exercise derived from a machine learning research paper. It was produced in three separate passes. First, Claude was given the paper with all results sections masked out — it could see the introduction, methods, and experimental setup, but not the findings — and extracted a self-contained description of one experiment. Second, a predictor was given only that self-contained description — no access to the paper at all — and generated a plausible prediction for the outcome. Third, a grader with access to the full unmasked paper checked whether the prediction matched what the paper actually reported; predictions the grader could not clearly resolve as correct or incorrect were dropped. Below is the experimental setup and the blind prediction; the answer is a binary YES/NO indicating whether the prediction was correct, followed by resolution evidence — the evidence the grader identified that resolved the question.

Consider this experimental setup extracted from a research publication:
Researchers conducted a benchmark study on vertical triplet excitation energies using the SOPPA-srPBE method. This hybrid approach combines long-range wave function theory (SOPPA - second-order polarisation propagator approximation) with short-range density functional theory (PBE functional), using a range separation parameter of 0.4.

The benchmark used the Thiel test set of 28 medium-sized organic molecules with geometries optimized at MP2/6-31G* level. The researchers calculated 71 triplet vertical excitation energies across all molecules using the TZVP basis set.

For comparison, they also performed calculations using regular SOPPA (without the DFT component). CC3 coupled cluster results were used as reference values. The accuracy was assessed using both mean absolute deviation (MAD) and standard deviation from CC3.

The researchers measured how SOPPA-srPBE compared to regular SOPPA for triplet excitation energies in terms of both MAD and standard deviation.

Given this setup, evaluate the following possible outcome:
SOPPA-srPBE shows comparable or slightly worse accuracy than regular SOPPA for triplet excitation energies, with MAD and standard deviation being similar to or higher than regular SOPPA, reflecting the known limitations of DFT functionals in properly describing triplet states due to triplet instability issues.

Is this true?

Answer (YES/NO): YES